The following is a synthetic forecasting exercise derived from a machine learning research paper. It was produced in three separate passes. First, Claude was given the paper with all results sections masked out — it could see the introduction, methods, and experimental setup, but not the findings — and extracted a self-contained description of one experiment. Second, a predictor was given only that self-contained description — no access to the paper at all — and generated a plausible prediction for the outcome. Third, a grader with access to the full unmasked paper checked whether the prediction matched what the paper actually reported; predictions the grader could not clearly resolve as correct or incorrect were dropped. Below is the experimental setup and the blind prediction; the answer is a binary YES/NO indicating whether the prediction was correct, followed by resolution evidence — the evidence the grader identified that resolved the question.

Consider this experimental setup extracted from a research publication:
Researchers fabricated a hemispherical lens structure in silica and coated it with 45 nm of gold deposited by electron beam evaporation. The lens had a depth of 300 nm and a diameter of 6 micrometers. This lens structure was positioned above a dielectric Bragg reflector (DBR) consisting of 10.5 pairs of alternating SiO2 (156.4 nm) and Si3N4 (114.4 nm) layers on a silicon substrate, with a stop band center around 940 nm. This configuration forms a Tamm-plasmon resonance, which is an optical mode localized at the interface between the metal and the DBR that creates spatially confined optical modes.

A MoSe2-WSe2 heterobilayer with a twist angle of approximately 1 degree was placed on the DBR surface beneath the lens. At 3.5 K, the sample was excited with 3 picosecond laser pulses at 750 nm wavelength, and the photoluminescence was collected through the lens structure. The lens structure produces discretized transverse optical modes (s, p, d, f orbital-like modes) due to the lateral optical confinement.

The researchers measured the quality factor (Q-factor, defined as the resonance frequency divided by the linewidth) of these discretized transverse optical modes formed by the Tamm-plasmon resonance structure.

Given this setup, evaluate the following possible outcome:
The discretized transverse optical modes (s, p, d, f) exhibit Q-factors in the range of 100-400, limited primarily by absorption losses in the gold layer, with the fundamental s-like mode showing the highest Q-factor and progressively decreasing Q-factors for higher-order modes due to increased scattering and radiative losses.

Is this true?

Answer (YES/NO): NO